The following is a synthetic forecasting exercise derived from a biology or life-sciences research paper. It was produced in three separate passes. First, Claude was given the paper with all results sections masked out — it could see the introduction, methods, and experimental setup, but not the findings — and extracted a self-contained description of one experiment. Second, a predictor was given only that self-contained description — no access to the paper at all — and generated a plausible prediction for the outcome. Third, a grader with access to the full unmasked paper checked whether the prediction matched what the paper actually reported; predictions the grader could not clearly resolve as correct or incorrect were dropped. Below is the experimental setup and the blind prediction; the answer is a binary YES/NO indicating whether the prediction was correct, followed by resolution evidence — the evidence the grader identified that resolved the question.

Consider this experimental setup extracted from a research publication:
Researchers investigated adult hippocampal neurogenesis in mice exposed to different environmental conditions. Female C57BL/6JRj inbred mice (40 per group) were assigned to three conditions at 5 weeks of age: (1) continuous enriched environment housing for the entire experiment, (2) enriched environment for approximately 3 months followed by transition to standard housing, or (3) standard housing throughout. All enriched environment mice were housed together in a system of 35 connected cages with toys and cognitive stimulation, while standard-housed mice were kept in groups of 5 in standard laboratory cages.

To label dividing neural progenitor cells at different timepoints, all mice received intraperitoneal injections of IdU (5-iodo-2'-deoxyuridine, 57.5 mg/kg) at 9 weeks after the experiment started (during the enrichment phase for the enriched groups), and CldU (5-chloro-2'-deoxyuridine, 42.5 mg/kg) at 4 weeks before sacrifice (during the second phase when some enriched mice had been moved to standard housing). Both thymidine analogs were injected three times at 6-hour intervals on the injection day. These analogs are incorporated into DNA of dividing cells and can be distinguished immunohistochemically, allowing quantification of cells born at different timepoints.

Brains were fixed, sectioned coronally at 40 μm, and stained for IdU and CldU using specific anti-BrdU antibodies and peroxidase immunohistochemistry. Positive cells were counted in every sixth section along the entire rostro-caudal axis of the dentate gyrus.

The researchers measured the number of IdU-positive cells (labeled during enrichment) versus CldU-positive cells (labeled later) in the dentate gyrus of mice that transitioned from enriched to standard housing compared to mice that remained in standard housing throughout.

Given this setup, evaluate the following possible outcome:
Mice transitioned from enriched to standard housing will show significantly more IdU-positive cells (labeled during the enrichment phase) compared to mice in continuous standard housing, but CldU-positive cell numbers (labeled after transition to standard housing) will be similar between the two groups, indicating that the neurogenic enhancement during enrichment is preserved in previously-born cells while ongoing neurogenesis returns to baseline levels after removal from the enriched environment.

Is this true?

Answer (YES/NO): YES